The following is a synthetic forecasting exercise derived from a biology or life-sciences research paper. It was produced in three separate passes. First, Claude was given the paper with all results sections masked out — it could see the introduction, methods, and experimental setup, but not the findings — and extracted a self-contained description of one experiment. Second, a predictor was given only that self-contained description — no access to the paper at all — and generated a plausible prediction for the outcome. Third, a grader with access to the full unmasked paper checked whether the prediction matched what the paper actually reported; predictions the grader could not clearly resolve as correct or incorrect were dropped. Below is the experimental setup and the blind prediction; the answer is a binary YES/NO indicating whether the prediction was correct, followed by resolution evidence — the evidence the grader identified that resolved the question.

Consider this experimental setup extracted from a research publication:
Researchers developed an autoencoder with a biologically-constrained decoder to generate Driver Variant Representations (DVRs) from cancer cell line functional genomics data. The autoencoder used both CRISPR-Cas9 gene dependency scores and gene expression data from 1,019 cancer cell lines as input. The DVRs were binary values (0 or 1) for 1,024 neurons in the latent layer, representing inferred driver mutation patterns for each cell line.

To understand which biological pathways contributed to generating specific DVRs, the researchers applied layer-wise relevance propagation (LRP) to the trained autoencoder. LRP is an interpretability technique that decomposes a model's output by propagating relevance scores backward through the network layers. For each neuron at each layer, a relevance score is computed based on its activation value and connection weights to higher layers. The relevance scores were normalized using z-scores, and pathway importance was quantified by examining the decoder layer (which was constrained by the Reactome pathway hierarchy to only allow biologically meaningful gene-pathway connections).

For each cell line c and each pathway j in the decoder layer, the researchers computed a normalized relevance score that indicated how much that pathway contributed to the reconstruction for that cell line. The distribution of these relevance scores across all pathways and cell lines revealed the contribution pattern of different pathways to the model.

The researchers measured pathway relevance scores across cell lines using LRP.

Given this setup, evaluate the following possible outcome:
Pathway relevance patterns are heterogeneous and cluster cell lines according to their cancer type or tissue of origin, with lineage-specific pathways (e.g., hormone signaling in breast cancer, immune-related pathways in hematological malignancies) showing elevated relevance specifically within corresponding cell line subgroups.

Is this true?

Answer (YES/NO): NO